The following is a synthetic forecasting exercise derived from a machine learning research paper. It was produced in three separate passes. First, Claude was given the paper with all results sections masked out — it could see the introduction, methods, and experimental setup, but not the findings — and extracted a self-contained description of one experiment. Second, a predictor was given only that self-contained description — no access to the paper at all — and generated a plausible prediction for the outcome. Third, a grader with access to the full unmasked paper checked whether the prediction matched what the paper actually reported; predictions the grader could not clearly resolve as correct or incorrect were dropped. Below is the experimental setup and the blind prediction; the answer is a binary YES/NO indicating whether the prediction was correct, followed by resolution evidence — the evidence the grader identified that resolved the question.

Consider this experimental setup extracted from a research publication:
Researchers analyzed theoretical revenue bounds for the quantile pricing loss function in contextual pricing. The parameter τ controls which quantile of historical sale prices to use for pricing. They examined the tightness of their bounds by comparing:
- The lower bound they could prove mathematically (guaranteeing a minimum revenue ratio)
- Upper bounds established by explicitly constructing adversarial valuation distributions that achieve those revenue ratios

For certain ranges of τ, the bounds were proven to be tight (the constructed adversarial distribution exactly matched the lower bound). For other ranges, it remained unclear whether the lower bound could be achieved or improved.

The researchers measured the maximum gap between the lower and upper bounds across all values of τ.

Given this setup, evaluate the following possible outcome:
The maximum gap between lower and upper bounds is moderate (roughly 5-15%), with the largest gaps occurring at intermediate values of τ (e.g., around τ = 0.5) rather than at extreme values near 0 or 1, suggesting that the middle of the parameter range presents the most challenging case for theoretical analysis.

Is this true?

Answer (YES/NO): NO